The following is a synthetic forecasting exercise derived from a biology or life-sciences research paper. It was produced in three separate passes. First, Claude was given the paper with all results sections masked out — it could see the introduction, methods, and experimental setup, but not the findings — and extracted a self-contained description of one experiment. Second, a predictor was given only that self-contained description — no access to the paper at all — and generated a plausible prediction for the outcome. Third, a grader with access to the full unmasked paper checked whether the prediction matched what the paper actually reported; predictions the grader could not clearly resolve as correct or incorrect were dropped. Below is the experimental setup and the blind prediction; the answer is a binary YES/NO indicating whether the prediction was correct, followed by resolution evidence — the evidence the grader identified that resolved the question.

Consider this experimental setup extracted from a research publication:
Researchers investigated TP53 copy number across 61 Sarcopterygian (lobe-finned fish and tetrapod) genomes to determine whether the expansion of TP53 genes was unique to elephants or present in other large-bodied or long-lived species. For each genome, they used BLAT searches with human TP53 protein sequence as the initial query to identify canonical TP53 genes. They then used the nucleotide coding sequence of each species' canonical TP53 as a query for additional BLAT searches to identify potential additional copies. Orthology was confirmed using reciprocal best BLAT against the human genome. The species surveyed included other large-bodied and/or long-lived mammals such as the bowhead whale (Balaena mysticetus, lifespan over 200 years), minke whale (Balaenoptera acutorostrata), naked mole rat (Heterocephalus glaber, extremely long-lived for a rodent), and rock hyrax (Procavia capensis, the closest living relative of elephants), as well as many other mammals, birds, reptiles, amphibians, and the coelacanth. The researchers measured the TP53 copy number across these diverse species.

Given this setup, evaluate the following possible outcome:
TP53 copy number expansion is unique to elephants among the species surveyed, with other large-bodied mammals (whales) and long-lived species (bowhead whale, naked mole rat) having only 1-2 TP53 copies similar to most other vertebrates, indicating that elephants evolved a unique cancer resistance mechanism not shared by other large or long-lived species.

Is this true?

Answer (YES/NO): YES